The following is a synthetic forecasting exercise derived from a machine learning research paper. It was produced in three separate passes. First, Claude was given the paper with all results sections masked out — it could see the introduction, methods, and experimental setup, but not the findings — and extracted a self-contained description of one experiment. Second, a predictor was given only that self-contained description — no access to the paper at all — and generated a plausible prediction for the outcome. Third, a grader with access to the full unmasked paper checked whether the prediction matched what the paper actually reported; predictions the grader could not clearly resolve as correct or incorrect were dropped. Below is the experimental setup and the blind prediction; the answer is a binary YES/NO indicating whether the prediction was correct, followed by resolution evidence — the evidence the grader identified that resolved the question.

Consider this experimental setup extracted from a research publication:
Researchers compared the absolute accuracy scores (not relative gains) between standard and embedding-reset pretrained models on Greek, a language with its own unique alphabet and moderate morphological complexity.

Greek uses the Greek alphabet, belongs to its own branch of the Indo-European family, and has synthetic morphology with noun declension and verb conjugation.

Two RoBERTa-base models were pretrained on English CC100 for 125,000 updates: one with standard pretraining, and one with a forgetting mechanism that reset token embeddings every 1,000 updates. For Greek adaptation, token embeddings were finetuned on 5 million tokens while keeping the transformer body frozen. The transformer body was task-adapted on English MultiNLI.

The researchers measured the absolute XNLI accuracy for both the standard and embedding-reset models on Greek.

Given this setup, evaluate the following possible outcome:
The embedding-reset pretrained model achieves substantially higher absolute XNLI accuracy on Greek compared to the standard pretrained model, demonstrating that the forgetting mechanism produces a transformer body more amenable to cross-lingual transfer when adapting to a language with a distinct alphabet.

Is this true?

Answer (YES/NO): YES